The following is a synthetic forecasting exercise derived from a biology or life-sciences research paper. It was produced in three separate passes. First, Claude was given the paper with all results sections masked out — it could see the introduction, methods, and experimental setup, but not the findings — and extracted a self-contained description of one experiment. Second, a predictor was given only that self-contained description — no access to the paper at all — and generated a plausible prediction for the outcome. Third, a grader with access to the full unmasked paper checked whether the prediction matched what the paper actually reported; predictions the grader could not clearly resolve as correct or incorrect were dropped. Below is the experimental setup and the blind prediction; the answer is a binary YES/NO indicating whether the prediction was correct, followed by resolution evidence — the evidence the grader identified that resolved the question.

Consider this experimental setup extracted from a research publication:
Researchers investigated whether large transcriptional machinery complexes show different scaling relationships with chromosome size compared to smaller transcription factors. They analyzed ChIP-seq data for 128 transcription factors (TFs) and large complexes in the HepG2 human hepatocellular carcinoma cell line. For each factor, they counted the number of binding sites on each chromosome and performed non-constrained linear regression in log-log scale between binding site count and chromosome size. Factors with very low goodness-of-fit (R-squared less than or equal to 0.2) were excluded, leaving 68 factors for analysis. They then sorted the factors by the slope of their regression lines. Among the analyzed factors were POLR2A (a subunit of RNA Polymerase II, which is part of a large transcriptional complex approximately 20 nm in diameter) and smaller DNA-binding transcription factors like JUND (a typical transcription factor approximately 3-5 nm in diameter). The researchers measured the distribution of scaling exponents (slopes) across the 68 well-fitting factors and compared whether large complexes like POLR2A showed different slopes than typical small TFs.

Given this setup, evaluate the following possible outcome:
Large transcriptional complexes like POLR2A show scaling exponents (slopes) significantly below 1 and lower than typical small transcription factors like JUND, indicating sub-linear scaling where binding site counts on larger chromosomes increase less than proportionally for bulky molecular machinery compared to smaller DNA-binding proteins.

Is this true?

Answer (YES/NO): YES